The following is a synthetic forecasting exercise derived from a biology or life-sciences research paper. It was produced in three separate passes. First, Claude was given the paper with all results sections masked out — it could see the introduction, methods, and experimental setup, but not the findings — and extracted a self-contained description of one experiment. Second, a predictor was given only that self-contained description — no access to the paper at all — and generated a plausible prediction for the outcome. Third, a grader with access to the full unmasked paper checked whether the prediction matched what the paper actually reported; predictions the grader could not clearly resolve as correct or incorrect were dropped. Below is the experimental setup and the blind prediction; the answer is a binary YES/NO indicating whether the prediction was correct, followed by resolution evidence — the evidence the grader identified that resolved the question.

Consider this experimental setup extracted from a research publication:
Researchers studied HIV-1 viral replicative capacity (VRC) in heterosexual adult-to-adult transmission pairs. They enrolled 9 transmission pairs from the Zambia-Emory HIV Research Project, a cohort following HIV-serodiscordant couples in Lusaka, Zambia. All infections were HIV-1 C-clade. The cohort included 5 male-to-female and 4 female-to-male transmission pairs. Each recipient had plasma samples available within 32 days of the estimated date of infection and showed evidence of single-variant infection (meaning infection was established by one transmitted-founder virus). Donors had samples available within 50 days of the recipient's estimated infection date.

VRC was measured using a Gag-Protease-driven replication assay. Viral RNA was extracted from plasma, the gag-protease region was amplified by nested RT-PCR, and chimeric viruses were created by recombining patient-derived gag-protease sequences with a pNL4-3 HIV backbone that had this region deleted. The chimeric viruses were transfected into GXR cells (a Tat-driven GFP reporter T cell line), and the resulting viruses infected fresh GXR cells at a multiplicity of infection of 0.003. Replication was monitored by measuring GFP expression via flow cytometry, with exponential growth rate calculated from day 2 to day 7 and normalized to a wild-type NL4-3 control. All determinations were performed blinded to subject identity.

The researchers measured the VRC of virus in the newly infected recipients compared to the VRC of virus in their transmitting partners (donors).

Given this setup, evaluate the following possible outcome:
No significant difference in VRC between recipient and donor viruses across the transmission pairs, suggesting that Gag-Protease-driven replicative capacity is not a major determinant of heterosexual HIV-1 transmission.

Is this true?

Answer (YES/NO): YES